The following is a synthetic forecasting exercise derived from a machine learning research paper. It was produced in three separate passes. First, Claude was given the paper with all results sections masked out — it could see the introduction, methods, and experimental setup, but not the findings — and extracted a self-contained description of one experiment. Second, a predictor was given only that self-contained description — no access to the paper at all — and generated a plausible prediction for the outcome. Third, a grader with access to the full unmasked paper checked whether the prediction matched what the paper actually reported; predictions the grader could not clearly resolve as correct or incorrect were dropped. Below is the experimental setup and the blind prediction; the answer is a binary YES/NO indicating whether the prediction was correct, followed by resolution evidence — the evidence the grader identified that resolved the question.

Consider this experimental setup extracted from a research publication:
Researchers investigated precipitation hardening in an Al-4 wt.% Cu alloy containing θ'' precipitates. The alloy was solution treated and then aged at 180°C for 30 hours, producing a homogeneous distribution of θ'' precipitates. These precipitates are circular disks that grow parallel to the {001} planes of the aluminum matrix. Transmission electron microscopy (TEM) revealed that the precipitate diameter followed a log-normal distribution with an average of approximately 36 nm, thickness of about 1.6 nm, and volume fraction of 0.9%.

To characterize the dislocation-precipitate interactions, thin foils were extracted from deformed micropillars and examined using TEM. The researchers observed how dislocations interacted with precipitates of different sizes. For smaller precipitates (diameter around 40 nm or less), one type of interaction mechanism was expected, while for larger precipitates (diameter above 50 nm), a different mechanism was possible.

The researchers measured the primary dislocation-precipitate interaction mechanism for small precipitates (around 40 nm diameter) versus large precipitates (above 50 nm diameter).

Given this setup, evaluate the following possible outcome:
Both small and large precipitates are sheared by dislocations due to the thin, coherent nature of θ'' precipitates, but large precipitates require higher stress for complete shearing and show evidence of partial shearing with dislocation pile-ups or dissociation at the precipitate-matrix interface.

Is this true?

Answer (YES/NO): NO